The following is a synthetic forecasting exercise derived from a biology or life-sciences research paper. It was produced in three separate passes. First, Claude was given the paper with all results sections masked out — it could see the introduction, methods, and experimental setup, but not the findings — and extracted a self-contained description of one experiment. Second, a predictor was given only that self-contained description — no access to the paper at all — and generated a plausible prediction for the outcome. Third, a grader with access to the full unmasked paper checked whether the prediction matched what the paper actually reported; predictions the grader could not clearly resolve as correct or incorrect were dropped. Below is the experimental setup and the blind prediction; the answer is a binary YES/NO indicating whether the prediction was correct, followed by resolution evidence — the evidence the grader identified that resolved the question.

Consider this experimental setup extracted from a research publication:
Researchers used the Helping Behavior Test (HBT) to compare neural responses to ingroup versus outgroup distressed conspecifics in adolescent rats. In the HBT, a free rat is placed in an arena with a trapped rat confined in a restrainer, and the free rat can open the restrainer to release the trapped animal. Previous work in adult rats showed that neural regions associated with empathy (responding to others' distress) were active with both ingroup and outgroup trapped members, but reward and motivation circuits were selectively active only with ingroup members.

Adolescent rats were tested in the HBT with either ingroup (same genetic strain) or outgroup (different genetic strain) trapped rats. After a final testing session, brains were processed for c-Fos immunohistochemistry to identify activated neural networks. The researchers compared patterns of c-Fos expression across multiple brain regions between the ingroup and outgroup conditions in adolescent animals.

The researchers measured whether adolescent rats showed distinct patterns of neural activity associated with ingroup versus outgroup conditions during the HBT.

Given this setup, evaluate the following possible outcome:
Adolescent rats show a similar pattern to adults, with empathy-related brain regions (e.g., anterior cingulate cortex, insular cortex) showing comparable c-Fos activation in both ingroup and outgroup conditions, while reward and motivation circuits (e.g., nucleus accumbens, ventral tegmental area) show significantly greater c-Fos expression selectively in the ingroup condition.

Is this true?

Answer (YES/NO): NO